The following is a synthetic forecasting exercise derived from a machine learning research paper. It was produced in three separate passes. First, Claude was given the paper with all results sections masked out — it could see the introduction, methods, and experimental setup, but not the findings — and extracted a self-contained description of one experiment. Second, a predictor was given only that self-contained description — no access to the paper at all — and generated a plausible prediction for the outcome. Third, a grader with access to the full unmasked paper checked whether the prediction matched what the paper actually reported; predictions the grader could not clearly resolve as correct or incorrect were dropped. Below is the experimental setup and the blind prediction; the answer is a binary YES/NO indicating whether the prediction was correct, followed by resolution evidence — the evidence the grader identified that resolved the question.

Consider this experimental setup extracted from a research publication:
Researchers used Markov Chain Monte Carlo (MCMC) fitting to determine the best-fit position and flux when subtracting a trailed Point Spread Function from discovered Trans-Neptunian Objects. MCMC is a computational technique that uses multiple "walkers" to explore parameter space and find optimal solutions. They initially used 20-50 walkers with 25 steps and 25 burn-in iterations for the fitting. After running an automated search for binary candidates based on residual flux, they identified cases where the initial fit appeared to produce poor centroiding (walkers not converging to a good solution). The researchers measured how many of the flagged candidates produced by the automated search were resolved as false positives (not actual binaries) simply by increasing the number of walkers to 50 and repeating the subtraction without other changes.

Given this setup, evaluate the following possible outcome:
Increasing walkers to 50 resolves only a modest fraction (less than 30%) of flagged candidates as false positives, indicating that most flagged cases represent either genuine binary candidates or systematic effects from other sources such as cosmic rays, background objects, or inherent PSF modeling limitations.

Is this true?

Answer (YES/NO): NO